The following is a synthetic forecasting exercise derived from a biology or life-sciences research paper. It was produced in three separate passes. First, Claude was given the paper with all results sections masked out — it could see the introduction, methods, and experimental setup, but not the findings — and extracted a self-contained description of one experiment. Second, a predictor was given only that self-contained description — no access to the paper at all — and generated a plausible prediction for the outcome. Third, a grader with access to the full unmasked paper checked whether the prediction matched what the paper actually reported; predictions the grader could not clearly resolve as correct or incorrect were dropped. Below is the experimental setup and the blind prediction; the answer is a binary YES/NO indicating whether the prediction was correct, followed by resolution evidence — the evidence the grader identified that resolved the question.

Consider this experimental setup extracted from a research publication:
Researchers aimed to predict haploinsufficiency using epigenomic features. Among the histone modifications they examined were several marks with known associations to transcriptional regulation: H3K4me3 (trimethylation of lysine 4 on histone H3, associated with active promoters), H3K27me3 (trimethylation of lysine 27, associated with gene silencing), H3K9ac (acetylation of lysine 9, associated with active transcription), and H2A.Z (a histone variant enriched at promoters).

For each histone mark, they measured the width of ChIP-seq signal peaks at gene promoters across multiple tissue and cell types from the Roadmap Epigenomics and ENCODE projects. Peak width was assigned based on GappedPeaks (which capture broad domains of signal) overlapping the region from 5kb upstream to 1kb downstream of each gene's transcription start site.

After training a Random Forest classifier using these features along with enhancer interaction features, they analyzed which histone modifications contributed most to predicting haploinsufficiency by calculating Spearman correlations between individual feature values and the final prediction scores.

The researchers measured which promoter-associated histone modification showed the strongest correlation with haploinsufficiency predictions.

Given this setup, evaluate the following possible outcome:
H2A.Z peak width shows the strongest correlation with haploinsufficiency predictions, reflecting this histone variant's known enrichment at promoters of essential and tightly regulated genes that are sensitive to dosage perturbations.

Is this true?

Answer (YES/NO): NO